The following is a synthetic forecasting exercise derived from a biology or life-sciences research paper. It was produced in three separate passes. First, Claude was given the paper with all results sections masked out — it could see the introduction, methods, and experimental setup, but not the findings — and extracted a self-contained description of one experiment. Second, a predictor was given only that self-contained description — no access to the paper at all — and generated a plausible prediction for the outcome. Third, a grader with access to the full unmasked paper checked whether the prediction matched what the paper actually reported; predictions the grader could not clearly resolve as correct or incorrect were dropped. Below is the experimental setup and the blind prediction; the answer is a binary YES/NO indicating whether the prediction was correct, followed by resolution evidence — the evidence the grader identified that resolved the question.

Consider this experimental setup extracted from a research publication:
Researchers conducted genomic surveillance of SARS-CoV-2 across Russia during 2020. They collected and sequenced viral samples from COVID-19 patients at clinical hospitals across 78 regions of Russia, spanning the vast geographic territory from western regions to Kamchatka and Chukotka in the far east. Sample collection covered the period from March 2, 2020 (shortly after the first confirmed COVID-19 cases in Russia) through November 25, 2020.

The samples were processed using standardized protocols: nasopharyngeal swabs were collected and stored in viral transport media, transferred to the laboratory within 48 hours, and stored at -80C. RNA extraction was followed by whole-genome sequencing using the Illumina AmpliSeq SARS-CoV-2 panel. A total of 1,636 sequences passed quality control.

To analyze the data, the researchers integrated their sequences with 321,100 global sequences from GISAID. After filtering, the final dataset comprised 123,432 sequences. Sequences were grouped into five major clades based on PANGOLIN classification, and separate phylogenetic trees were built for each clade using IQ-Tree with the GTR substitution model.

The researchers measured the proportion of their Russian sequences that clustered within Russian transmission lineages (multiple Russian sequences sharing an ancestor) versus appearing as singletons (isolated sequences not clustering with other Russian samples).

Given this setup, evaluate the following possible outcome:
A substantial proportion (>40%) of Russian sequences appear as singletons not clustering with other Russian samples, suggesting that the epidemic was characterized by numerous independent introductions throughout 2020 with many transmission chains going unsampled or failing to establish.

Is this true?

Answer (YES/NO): NO